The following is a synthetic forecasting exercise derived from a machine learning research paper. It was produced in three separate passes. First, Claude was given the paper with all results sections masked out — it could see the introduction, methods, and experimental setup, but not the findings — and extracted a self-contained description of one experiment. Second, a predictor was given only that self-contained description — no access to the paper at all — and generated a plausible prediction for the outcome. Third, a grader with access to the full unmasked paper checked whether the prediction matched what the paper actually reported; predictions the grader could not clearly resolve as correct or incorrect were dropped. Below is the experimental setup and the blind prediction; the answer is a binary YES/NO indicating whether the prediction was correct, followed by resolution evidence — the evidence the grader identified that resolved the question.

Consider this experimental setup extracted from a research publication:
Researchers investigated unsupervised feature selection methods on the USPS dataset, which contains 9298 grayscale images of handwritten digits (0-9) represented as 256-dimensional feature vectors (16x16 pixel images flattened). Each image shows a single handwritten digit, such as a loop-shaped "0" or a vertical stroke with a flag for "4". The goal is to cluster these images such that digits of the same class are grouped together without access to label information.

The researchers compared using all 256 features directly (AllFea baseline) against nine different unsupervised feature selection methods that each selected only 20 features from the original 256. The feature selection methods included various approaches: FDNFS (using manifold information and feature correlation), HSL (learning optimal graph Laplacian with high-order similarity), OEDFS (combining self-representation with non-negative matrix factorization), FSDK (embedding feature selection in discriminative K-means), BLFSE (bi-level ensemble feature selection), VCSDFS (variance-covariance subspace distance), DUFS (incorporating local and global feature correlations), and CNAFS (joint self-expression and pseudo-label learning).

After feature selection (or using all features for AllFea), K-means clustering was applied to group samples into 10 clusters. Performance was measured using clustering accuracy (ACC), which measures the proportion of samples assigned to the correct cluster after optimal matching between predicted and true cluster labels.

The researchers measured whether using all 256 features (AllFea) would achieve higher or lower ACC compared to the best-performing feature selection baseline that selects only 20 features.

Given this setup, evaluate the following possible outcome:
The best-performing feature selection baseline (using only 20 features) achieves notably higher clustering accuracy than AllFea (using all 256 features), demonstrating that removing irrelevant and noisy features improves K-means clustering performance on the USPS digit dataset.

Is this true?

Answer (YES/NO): NO